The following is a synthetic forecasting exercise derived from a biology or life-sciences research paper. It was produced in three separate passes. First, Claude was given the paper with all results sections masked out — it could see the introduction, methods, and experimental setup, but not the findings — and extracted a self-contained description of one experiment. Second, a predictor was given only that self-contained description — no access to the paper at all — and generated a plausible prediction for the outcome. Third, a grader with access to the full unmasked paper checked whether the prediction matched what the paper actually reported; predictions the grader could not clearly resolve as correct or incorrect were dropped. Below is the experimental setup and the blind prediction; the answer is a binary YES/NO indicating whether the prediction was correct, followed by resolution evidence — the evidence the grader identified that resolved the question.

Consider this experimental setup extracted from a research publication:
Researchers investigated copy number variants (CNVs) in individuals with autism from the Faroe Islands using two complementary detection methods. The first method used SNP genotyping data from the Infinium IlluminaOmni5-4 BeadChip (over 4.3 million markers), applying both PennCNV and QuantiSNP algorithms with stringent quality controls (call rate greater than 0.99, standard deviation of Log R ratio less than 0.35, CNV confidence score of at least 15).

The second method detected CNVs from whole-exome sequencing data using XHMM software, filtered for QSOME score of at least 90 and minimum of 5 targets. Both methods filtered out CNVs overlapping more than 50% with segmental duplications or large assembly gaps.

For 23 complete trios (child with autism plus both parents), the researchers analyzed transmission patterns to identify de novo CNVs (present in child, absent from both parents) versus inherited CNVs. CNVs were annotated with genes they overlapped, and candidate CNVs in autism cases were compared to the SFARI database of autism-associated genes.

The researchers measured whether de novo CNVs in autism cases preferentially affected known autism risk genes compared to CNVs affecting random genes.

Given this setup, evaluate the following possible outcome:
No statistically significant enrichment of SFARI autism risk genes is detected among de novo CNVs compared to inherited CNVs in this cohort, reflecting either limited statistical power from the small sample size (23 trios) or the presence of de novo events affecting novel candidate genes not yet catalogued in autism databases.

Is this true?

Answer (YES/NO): NO